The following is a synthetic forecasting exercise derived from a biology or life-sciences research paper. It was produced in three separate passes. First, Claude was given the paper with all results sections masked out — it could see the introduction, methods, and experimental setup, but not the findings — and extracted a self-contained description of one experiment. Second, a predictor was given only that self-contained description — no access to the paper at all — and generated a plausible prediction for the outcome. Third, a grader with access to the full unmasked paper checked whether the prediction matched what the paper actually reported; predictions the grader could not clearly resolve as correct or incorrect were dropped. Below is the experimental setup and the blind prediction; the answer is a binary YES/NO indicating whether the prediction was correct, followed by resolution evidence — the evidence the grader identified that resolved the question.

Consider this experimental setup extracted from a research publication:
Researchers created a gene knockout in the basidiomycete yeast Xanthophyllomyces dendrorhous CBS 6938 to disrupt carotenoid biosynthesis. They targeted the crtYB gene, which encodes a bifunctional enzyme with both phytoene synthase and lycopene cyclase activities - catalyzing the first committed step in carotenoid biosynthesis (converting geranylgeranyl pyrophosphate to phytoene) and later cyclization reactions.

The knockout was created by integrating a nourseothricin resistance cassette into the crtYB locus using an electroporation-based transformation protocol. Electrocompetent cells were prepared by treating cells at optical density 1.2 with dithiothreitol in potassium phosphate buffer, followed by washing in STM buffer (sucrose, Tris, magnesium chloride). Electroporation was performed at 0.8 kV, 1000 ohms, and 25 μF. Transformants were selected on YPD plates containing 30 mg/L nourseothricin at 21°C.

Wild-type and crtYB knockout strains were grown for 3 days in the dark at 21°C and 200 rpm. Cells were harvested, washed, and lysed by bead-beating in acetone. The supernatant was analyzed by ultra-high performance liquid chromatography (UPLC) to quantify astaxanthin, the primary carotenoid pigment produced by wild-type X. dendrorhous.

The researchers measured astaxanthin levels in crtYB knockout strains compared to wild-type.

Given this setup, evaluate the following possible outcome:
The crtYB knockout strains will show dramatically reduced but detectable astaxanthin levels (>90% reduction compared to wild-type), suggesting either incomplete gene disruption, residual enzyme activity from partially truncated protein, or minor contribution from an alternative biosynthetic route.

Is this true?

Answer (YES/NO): NO